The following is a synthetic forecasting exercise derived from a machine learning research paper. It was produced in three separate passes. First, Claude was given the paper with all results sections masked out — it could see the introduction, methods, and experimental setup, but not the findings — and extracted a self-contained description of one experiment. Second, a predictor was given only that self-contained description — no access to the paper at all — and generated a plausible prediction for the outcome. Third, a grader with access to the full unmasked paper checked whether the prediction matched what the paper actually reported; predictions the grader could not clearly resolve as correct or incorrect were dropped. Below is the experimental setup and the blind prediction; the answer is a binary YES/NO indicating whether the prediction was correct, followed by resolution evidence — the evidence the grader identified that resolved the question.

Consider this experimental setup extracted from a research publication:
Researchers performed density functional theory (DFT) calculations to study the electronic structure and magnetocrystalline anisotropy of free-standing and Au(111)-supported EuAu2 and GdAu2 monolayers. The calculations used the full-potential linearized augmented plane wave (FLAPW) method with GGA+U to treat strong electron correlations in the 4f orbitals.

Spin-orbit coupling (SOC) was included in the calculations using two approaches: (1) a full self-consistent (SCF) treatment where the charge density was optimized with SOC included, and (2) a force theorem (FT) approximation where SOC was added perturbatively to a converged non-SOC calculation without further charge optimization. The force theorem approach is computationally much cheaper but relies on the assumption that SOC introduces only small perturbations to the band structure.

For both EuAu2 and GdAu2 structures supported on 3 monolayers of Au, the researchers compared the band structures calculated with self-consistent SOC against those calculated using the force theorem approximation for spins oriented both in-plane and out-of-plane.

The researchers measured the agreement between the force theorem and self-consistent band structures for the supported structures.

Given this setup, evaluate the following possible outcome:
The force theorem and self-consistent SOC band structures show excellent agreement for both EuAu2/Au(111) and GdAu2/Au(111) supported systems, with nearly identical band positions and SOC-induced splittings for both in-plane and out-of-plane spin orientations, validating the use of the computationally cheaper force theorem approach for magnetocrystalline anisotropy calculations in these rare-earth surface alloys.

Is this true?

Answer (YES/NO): NO